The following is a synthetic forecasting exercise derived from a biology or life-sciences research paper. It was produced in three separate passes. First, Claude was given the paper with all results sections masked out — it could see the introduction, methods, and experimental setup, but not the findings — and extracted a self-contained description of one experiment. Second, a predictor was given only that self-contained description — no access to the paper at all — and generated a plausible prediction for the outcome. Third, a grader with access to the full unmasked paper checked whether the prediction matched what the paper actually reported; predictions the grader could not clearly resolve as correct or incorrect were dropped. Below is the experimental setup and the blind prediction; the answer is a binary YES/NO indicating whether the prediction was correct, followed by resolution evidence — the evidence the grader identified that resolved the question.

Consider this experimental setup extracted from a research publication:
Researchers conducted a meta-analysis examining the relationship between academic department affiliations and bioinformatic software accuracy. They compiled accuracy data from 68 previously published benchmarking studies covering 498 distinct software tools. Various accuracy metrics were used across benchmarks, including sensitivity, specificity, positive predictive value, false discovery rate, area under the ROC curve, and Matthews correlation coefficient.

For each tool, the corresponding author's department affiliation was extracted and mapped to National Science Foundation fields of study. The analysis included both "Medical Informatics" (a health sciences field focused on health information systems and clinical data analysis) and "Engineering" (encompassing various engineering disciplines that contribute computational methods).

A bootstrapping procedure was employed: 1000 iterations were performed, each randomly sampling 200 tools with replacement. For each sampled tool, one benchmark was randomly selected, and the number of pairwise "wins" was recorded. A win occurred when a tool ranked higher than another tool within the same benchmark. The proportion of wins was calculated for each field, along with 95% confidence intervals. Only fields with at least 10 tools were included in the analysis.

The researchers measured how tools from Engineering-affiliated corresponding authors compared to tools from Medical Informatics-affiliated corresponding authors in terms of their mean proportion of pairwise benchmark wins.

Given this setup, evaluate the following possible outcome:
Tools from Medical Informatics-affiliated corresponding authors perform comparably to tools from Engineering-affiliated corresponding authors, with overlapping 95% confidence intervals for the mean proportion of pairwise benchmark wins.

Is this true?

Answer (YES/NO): NO